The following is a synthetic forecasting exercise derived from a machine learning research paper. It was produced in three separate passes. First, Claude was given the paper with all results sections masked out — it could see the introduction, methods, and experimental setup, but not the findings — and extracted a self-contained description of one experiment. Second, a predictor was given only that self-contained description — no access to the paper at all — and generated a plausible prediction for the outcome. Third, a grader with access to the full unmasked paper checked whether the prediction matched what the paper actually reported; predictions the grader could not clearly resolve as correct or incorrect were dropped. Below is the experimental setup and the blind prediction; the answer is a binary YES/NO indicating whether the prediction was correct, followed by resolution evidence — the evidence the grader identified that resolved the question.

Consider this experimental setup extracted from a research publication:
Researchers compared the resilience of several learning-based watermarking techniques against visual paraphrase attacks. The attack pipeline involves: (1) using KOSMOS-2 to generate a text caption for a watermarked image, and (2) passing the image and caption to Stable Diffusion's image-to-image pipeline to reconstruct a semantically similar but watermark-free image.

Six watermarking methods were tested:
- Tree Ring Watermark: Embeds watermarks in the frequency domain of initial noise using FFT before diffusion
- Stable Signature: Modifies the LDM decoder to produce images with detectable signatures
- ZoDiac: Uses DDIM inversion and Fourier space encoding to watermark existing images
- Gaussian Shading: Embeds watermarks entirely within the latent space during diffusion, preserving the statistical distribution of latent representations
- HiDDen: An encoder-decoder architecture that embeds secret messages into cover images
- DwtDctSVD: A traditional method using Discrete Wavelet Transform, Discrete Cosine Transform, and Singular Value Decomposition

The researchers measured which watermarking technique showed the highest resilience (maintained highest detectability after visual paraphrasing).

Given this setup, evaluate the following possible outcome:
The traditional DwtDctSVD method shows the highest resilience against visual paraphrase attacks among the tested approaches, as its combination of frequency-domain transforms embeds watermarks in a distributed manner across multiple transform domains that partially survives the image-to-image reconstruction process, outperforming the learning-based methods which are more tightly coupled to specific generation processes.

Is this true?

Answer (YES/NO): NO